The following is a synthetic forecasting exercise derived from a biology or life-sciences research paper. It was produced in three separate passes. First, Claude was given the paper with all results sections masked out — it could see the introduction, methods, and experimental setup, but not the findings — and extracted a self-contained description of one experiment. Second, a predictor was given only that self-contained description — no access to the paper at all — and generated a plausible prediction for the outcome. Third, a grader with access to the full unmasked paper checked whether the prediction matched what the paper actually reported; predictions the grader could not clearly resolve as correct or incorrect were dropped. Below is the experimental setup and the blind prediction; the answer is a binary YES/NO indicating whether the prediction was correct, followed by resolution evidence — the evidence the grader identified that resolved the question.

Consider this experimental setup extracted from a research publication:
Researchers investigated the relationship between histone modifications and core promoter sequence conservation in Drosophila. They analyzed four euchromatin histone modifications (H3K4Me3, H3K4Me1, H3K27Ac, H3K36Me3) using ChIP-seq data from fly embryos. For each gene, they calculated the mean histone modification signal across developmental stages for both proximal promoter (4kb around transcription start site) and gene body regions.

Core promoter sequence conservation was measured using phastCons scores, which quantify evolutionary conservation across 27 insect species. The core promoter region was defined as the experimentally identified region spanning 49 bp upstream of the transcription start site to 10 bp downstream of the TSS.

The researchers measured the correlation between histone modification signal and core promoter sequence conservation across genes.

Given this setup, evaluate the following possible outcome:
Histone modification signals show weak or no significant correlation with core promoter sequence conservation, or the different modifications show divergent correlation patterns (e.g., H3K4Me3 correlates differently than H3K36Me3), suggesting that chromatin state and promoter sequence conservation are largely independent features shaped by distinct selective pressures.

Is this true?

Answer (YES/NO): NO